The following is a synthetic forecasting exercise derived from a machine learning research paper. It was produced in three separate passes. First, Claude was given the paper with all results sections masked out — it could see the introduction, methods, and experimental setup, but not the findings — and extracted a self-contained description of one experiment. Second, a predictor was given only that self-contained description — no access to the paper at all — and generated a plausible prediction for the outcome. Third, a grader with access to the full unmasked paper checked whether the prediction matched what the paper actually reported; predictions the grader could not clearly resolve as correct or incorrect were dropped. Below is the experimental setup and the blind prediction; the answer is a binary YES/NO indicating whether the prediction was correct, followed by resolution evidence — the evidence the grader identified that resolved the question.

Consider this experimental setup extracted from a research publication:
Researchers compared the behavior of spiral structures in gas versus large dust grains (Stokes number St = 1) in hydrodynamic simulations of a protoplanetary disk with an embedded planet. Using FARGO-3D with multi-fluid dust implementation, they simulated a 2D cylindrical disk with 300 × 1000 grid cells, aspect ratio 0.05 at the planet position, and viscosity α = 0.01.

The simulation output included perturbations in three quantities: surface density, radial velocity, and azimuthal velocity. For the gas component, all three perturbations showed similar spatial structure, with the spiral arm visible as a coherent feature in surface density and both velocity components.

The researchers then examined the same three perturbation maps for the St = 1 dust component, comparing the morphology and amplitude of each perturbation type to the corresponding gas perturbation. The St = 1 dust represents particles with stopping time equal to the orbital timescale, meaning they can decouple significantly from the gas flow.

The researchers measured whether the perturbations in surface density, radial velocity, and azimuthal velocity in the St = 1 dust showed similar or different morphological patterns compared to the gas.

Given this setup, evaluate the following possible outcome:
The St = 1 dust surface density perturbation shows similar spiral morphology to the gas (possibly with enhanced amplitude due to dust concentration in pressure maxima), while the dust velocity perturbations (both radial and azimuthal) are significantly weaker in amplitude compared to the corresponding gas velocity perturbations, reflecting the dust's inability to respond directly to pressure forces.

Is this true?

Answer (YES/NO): NO